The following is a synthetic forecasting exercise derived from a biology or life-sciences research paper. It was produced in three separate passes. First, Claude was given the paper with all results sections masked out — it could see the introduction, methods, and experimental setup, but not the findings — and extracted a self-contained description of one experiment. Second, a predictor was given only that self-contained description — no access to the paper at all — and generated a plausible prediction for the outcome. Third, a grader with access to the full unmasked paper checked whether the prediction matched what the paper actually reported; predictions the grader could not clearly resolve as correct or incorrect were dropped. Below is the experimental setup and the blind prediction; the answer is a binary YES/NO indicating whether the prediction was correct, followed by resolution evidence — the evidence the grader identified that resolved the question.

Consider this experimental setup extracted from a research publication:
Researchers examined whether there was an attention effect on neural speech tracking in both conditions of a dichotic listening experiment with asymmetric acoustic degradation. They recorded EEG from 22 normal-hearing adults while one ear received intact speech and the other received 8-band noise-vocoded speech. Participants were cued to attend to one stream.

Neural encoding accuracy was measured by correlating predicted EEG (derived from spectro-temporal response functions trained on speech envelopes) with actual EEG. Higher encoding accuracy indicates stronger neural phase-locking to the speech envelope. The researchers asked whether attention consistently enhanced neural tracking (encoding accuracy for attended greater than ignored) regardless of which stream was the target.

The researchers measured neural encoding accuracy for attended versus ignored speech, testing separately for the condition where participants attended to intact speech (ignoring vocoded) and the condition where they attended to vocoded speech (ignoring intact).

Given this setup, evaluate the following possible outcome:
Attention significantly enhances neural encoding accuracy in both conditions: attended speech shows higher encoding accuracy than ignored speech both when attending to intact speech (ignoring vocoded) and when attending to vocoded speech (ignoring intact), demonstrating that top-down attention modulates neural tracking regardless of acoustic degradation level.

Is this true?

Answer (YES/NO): YES